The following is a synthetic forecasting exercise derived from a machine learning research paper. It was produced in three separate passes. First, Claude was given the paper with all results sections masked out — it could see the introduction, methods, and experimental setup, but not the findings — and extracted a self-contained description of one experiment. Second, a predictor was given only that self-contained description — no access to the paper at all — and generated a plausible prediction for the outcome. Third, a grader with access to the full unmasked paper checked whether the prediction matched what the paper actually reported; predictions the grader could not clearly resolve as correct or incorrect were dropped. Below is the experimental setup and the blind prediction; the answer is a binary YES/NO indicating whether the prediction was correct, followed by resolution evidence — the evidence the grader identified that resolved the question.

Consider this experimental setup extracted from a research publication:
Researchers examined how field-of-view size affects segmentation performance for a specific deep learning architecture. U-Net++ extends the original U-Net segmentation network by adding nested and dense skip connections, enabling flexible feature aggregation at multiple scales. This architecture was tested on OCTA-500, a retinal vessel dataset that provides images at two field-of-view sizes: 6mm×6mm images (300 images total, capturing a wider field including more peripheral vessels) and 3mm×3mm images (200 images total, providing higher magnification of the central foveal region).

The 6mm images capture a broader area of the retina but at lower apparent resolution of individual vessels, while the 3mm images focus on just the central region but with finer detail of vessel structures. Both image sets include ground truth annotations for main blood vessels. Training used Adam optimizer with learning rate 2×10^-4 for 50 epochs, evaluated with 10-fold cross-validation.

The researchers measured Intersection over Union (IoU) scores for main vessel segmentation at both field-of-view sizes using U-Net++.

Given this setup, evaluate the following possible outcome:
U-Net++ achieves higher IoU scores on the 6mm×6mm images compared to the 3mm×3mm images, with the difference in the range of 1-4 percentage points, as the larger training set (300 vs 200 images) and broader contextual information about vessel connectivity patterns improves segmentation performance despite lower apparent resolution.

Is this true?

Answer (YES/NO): NO